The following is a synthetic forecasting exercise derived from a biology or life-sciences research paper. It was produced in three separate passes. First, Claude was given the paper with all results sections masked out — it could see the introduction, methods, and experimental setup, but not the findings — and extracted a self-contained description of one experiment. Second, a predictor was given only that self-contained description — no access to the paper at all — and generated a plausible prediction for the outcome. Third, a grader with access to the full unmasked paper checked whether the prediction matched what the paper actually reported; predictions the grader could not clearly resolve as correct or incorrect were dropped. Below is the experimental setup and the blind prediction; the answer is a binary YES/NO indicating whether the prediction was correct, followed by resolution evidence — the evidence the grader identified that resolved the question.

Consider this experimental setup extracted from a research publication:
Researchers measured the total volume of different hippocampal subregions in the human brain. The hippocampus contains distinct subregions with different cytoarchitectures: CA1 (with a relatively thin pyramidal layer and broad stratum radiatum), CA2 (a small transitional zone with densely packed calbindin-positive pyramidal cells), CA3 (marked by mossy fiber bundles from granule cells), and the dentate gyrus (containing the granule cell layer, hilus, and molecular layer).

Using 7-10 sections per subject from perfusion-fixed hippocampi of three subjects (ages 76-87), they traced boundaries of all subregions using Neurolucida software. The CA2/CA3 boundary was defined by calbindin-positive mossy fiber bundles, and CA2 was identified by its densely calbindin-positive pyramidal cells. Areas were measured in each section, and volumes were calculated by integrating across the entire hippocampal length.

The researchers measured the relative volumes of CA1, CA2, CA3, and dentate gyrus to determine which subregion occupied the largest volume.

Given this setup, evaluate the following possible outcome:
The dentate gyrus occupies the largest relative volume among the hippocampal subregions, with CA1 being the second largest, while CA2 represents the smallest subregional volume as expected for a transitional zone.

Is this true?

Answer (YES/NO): NO